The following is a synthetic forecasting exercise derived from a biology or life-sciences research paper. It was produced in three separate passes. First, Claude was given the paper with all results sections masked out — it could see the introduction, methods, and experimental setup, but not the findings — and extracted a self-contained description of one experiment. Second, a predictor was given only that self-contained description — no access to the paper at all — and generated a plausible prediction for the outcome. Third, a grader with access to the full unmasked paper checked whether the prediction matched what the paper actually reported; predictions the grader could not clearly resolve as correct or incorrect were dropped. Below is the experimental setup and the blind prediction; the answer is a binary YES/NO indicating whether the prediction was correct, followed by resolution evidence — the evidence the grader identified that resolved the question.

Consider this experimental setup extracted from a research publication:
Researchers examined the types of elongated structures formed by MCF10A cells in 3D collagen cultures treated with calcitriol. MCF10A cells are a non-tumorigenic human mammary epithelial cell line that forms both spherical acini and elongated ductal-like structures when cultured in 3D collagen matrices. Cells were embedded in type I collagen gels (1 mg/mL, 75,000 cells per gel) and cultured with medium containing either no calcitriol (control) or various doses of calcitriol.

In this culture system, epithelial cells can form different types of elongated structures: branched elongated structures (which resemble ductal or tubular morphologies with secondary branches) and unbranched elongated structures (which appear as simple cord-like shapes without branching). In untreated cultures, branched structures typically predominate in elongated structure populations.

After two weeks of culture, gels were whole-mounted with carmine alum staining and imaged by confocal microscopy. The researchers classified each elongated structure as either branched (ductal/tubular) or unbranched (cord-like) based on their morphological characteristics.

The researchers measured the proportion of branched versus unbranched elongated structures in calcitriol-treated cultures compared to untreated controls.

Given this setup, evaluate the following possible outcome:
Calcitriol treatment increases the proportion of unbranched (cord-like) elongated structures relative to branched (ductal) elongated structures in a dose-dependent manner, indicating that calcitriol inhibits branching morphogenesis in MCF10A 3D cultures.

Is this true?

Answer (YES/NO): NO